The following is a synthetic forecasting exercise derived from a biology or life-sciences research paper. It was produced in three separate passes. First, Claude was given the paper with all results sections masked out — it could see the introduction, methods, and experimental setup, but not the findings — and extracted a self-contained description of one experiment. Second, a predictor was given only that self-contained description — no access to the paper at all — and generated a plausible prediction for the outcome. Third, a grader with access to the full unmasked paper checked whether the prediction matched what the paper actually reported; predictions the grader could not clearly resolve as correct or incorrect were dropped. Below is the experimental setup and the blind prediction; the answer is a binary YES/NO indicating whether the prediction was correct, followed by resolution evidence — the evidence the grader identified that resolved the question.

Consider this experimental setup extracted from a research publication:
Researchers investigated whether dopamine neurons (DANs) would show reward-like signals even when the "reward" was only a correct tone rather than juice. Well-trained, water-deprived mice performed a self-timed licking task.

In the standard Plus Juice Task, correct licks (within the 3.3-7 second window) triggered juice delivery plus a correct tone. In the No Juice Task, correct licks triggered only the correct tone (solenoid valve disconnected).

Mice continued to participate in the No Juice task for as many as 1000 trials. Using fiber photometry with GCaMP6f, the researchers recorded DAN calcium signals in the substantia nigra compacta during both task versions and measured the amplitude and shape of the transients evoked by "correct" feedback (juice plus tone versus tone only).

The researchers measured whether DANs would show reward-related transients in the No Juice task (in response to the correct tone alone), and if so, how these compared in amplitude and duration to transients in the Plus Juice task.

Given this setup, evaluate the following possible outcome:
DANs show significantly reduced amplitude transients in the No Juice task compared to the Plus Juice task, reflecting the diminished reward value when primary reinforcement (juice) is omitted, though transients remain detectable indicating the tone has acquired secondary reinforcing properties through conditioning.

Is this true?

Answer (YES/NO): YES